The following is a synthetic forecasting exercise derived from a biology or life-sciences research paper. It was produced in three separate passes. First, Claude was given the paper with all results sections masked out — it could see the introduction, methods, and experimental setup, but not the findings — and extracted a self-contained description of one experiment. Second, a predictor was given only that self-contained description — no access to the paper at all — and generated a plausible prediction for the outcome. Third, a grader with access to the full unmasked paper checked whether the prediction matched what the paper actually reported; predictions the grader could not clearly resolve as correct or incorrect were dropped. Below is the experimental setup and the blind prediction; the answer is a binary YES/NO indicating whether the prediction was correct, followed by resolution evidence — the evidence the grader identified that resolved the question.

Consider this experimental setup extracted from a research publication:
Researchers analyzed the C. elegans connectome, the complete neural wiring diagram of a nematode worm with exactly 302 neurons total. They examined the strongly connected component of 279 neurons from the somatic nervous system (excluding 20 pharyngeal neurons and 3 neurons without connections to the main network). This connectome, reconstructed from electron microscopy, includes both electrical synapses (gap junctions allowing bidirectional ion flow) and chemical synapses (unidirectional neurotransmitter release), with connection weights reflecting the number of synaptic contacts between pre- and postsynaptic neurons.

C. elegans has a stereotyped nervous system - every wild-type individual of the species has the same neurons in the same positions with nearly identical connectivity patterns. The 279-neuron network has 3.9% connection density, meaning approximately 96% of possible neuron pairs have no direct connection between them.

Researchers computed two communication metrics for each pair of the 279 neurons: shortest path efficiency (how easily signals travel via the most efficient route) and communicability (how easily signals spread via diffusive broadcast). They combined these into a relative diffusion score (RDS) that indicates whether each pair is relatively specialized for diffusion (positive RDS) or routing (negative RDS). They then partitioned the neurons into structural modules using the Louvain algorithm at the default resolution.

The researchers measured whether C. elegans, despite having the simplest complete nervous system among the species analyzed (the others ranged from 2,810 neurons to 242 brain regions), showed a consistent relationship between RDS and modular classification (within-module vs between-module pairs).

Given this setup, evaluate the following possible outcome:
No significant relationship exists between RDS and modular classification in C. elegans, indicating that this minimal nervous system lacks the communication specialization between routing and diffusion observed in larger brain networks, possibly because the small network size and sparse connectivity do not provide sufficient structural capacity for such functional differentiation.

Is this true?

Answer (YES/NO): NO